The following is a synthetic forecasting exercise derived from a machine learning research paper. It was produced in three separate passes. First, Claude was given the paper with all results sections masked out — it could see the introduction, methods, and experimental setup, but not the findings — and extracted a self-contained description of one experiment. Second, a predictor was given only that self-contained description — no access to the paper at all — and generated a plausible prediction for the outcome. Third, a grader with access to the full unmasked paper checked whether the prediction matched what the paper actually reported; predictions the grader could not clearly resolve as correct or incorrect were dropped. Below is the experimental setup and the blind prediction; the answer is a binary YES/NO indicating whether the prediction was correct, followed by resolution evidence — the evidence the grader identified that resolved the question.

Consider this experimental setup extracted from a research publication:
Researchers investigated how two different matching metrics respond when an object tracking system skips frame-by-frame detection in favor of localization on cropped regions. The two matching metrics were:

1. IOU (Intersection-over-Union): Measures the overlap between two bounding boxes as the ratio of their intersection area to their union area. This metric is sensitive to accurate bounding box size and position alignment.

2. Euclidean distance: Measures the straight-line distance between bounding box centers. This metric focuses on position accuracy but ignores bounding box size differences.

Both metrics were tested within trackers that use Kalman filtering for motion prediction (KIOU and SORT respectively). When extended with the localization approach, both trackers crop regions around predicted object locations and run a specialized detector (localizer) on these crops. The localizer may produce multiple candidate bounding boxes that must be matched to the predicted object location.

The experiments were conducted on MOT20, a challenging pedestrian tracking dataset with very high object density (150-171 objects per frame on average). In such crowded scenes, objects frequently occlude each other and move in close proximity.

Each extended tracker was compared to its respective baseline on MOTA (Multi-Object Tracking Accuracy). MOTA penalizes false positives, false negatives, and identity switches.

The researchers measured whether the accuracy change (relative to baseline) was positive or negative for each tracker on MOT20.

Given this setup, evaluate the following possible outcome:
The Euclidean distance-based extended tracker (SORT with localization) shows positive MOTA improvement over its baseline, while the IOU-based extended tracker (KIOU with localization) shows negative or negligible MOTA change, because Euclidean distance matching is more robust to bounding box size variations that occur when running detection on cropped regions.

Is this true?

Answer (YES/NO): NO